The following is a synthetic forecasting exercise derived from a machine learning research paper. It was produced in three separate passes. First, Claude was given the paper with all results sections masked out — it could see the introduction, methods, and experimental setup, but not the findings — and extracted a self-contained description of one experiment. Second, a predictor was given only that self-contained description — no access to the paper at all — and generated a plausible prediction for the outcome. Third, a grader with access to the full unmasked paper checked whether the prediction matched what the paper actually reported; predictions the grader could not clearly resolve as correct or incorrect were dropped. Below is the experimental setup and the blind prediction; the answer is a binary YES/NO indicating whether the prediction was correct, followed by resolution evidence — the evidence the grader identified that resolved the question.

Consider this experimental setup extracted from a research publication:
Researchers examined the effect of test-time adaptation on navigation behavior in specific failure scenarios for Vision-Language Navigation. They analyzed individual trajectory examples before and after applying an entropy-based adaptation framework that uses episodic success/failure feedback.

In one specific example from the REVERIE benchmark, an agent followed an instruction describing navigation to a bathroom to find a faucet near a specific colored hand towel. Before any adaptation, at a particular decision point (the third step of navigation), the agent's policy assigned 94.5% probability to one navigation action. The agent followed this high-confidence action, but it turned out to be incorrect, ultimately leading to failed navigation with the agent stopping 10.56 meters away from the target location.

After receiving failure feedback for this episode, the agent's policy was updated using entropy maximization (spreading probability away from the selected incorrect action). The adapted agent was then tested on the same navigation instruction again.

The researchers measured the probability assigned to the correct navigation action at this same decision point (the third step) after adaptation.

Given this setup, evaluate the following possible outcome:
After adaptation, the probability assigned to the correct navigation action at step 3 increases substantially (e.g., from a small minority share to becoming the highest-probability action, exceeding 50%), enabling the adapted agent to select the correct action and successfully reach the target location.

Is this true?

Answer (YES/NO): YES